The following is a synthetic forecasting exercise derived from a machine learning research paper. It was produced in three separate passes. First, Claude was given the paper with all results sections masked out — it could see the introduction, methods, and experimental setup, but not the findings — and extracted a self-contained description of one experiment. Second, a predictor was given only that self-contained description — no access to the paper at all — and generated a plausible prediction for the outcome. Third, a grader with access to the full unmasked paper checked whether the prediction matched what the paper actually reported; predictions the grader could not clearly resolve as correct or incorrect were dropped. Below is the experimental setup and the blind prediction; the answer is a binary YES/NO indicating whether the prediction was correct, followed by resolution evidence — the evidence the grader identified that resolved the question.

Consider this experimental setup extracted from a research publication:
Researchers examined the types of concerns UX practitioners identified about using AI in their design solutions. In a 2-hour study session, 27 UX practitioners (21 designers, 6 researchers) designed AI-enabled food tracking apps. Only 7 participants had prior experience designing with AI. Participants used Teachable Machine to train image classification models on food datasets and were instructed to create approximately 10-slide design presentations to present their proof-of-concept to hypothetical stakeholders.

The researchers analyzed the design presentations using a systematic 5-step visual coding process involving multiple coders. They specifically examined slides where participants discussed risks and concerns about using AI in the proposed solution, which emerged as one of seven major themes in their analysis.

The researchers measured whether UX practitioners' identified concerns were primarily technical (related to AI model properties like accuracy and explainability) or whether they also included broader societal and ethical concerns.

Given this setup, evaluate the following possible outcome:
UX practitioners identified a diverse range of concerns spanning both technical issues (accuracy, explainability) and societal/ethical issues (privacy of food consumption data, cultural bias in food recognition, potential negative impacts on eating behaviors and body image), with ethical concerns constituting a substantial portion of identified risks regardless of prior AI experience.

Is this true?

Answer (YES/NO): YES